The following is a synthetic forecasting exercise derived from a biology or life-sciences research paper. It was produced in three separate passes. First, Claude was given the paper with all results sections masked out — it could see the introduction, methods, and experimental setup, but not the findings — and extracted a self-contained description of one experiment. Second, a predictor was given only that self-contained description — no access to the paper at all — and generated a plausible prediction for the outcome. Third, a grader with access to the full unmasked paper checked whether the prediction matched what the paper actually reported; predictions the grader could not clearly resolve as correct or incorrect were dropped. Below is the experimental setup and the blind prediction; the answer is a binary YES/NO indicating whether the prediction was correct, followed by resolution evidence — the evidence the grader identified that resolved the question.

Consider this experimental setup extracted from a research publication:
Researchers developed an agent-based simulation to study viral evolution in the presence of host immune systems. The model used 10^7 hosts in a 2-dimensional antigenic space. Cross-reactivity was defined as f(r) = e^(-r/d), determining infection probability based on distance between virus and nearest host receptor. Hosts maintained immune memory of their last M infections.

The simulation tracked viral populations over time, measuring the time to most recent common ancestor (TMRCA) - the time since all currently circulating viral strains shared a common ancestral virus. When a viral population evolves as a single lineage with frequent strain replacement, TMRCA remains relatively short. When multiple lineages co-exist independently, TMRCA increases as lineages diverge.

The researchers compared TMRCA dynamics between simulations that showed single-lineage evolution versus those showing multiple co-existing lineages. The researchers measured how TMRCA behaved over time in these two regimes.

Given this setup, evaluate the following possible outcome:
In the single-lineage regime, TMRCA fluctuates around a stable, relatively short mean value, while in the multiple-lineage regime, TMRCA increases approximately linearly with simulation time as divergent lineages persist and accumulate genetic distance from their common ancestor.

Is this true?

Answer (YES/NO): YES